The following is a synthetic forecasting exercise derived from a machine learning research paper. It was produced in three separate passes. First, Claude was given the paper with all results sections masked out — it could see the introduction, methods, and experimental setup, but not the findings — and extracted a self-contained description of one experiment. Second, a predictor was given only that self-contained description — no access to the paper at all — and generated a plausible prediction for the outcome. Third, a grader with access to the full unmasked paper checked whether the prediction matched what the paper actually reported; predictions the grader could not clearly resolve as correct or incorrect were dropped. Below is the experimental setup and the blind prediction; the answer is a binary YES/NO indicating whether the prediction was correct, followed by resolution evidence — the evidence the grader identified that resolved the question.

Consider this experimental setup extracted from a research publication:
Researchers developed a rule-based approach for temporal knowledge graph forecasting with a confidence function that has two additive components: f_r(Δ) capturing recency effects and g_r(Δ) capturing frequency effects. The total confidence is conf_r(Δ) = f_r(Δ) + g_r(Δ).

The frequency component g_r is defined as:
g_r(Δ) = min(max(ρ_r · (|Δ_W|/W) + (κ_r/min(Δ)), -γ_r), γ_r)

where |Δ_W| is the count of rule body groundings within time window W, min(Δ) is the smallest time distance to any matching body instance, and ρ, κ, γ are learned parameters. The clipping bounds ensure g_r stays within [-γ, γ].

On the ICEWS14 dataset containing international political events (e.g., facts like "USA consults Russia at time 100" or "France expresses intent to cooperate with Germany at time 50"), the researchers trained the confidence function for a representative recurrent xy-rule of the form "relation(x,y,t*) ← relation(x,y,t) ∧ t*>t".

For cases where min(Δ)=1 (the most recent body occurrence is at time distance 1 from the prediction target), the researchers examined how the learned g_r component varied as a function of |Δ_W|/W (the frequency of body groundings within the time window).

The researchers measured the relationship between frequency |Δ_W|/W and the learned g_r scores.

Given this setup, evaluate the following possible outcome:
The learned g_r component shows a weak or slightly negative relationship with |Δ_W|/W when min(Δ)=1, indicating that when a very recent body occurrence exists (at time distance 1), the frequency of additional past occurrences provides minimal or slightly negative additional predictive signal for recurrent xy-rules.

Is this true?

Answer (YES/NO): NO